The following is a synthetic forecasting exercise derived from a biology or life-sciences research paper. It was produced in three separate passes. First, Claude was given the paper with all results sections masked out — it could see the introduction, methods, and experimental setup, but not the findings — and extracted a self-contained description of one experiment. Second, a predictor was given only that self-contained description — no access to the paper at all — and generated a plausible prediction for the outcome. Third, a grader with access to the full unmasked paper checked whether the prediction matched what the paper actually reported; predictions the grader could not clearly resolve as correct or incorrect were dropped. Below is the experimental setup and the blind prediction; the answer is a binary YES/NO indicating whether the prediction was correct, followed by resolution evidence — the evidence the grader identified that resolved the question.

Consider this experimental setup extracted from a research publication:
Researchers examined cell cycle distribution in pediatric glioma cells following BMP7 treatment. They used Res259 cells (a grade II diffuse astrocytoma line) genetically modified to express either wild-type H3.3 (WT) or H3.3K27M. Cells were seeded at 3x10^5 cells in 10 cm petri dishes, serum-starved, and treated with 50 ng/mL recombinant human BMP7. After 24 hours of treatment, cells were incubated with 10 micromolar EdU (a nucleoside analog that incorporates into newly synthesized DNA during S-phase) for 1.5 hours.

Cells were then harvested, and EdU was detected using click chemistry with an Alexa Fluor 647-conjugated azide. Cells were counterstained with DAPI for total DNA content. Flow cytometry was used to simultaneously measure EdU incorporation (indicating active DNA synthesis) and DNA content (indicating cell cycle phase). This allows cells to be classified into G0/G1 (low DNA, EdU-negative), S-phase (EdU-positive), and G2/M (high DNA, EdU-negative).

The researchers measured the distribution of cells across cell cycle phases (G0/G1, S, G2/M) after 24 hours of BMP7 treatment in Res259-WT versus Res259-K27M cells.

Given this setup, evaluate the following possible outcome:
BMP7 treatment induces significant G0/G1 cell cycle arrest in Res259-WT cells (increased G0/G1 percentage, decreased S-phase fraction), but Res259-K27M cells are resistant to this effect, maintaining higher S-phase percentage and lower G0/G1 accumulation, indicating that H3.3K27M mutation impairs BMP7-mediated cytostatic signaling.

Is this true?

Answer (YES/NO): NO